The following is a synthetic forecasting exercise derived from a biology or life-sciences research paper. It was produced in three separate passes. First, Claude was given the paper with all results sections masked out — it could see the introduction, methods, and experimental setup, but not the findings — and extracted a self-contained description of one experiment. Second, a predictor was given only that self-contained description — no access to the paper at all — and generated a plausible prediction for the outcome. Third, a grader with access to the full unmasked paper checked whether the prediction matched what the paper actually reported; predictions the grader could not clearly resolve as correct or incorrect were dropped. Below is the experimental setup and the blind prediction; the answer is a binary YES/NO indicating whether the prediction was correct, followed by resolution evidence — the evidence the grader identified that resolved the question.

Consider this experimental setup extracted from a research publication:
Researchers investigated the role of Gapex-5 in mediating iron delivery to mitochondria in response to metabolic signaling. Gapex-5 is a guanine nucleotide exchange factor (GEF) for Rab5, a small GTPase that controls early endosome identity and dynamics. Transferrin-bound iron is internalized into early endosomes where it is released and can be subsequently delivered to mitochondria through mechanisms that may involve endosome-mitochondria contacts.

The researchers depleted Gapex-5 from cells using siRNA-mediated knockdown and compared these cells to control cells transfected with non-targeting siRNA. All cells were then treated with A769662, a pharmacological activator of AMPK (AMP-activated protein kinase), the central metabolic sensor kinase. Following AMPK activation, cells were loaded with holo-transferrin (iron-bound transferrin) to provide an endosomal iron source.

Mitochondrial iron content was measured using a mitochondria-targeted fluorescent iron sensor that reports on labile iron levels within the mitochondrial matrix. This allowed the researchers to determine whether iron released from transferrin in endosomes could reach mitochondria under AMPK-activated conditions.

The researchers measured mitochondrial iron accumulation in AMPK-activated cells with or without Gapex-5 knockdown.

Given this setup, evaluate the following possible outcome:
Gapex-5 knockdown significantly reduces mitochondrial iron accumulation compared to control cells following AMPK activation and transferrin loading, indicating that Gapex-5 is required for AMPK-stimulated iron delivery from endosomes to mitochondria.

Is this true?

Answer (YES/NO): YES